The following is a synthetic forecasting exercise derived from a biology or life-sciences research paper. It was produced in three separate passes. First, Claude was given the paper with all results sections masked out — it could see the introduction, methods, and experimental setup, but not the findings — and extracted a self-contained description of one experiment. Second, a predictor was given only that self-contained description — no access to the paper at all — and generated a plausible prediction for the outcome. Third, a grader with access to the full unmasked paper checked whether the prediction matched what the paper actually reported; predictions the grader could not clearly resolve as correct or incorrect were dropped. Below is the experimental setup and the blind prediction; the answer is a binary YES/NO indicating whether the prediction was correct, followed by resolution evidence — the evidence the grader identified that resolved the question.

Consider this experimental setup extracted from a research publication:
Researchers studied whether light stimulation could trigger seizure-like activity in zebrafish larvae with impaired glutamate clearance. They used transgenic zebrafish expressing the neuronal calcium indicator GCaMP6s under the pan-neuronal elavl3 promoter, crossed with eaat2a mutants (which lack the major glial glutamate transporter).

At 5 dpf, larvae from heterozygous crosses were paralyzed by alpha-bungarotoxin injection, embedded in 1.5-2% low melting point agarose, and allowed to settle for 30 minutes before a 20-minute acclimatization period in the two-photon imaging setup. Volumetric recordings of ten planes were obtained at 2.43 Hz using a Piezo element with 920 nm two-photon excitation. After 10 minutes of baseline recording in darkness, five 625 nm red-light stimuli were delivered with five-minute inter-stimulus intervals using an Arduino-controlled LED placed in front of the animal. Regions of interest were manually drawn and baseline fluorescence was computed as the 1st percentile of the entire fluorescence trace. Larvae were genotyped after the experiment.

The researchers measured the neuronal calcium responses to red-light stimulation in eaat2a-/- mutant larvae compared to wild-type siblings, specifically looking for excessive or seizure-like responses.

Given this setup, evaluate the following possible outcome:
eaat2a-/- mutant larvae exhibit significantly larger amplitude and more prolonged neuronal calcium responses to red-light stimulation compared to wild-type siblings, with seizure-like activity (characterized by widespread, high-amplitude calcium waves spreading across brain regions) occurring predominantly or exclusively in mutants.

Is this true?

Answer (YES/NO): YES